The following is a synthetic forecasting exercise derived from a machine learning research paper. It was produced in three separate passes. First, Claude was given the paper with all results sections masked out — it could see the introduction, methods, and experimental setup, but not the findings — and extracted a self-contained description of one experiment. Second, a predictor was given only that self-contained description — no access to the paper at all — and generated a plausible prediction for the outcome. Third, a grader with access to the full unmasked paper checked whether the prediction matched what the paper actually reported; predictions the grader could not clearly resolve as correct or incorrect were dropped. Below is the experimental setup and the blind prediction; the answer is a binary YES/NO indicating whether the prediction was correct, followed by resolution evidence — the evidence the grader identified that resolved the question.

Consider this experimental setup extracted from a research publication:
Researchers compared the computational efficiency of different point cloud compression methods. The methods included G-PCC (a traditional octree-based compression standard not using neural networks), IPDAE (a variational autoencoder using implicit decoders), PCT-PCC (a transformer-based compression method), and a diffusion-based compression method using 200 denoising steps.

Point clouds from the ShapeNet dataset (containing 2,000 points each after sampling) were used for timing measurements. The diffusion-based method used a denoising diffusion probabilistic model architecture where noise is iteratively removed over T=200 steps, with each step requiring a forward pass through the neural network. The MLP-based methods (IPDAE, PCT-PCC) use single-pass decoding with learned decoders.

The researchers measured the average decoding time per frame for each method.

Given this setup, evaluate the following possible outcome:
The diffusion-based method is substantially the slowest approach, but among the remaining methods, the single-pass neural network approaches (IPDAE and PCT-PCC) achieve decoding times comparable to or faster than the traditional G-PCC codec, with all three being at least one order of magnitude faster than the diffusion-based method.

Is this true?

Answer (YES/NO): YES